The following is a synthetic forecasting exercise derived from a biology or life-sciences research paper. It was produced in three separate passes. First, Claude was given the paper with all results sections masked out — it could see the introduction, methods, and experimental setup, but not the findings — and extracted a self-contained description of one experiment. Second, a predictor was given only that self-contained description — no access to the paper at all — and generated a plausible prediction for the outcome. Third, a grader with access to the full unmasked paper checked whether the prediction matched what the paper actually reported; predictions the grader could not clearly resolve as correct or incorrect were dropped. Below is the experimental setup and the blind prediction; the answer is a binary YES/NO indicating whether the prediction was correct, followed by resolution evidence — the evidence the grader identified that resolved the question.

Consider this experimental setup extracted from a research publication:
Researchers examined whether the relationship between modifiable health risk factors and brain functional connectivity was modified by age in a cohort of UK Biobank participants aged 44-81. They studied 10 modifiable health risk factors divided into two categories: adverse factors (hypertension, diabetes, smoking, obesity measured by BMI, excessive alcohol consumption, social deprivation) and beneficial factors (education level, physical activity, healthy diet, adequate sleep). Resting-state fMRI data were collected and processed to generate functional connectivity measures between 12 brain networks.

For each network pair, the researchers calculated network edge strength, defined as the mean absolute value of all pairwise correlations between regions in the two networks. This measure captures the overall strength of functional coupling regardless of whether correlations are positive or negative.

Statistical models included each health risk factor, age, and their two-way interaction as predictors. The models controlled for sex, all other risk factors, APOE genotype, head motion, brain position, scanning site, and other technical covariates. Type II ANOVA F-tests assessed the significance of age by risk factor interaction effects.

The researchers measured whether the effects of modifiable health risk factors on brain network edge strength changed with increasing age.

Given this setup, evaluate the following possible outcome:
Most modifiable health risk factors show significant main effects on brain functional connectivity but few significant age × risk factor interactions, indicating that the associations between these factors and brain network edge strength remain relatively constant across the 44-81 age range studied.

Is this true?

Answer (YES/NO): YES